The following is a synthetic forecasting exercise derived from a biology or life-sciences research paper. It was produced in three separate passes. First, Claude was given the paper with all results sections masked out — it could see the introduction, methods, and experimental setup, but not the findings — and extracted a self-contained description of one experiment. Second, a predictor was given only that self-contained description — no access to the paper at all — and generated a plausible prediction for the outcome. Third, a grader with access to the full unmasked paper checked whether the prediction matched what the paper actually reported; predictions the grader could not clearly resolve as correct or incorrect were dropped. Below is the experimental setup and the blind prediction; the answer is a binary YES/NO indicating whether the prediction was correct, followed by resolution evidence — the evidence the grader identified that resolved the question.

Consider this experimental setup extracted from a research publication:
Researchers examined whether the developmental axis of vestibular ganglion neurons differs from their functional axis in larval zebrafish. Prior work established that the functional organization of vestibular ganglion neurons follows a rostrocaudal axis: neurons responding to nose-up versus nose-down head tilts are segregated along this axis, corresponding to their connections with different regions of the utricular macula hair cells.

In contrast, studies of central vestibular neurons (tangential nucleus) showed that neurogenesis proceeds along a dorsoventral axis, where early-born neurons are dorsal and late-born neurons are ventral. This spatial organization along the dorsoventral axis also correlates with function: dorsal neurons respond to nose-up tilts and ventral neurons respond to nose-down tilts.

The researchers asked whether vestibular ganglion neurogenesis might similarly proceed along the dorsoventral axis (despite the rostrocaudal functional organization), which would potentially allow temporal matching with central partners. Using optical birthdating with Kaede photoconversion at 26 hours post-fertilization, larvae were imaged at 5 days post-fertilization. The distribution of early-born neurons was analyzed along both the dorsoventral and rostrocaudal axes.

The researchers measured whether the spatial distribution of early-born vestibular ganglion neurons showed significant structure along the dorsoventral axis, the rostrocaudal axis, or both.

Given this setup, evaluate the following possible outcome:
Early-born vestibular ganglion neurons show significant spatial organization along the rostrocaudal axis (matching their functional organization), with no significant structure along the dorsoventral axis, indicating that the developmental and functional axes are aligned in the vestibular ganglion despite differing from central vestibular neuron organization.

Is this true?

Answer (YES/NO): NO